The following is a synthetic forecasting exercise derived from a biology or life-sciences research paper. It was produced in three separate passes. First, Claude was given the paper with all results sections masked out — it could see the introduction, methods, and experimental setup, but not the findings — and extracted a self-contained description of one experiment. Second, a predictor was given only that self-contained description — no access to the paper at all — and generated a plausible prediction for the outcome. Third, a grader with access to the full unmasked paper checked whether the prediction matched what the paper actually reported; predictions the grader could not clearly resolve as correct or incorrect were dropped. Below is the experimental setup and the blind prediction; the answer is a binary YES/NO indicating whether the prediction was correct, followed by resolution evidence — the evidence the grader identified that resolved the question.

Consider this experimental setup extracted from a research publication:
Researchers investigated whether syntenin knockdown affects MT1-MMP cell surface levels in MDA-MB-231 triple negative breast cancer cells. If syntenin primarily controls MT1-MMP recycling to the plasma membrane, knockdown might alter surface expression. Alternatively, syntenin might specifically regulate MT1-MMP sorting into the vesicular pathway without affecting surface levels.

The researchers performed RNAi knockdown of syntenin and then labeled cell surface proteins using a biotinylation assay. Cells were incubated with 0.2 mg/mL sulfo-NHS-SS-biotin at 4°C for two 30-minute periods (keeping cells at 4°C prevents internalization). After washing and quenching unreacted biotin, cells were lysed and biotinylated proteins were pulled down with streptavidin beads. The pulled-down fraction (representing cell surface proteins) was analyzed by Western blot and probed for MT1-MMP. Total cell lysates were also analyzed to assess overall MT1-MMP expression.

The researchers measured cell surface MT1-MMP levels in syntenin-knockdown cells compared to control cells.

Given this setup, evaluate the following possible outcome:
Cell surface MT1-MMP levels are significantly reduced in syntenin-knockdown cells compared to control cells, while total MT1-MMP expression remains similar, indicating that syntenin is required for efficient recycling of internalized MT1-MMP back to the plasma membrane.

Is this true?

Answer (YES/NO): NO